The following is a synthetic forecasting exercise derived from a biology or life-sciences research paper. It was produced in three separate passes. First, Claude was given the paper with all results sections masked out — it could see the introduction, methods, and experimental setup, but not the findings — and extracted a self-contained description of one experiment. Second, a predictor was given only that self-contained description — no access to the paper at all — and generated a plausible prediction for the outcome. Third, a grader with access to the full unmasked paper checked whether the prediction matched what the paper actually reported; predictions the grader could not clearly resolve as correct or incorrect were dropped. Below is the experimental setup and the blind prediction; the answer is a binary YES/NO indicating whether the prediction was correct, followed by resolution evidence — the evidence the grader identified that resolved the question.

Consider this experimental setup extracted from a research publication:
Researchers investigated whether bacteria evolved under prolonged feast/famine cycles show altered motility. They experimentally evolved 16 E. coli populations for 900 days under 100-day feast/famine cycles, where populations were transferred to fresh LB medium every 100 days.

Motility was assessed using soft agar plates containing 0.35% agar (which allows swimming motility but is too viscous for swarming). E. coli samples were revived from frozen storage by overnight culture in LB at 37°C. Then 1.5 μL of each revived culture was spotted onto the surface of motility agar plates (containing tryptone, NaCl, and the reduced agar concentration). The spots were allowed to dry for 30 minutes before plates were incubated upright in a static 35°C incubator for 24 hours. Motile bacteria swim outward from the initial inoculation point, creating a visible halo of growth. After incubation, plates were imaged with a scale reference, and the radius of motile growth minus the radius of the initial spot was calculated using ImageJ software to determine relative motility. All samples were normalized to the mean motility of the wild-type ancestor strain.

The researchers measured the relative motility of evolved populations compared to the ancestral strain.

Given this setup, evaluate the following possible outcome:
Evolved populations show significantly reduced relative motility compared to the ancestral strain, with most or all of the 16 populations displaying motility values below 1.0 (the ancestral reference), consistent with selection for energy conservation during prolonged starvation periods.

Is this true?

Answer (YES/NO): NO